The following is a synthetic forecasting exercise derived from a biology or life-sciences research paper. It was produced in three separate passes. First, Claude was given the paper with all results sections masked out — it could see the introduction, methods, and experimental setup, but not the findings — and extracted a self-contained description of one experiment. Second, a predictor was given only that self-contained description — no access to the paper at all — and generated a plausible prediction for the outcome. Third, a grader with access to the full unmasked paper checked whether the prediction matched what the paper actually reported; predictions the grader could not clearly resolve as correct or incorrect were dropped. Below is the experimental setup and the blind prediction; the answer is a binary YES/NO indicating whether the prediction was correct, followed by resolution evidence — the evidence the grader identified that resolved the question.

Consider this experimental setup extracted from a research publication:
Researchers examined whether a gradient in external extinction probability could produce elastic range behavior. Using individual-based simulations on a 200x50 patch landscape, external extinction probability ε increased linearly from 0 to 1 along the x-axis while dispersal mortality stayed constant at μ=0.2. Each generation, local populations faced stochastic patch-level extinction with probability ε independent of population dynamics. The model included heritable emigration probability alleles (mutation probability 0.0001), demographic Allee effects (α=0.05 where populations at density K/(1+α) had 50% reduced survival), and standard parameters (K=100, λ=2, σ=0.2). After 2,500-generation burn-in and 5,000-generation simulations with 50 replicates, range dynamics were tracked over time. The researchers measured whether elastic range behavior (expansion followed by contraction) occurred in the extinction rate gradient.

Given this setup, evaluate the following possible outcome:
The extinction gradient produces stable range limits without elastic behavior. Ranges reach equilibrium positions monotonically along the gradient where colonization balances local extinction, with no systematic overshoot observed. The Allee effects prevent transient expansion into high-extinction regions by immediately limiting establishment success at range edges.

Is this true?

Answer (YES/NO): NO